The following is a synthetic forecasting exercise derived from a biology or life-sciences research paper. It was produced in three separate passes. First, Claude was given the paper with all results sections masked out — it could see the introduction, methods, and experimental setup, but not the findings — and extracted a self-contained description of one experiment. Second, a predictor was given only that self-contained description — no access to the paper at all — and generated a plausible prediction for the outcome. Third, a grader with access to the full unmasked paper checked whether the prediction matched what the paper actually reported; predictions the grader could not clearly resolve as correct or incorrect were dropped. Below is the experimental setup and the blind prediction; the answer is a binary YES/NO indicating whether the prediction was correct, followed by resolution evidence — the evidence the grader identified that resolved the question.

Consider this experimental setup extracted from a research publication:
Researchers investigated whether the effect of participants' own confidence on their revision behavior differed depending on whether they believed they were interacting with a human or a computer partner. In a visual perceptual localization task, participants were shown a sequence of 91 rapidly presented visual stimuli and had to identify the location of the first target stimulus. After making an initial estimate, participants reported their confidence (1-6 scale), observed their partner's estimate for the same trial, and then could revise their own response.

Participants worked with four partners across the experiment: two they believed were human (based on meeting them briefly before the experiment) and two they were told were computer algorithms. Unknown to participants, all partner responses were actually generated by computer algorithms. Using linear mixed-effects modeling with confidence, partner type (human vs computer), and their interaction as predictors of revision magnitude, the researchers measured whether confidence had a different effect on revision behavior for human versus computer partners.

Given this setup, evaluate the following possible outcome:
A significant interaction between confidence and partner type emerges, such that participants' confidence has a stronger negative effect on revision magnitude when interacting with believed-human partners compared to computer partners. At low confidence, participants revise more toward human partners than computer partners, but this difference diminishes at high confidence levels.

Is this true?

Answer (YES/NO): NO